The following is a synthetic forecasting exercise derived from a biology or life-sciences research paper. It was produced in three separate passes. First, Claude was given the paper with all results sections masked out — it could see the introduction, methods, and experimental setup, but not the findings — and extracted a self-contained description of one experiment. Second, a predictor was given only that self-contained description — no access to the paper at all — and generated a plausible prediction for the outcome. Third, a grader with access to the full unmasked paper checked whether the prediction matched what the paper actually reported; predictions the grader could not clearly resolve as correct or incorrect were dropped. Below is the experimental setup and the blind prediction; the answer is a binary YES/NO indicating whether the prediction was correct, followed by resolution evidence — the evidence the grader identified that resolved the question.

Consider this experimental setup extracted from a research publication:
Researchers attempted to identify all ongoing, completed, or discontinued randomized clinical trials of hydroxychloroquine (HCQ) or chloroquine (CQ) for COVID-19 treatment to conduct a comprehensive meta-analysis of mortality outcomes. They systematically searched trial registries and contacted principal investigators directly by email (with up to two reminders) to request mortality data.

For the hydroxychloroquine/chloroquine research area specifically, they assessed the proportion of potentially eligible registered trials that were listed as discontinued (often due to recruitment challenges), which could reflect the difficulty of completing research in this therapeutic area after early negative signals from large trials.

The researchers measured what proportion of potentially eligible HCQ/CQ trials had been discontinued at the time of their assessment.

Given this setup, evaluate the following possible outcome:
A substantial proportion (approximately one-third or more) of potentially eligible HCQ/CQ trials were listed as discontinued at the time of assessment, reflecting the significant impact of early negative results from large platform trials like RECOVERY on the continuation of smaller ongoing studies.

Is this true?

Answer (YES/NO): NO